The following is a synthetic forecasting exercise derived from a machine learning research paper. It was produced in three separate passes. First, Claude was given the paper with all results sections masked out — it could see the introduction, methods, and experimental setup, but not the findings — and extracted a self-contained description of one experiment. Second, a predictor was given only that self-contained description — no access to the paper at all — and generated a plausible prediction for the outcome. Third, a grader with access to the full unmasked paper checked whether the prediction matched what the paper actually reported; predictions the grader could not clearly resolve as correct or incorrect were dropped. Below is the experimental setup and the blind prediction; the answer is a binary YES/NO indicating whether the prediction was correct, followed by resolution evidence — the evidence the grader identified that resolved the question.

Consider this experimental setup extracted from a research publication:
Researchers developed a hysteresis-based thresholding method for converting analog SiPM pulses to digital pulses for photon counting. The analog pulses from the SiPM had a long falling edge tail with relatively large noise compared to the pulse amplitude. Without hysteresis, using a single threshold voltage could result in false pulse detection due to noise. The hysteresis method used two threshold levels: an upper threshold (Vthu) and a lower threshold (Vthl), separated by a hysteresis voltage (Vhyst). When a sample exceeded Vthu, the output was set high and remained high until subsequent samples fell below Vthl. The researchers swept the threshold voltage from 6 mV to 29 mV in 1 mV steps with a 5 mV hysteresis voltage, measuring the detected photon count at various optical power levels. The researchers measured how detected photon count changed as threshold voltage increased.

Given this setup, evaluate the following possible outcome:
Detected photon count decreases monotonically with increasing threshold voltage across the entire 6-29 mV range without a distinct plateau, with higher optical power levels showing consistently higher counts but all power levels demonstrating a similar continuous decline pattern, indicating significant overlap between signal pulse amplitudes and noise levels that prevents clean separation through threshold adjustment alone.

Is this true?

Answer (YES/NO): NO